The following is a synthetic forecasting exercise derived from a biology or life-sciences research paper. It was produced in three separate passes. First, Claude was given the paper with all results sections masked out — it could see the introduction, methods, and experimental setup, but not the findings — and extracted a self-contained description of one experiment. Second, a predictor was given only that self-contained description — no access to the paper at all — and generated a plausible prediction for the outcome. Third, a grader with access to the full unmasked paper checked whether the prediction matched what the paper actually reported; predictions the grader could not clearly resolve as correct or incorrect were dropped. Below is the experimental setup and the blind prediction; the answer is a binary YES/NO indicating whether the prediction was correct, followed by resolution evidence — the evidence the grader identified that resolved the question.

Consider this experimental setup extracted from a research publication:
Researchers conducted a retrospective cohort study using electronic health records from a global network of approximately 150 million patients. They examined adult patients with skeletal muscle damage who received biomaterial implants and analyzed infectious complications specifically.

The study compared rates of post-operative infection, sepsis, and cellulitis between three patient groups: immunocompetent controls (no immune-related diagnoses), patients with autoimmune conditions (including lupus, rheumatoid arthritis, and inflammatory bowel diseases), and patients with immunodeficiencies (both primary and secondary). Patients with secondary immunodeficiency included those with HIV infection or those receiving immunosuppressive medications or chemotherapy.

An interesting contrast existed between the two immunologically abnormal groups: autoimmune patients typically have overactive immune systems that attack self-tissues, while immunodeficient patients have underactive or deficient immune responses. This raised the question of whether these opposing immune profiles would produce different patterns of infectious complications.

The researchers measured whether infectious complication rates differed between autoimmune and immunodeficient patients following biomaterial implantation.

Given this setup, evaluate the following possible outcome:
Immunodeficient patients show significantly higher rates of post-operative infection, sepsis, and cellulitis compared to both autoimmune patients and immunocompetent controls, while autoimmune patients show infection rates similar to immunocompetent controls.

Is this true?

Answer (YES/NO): NO